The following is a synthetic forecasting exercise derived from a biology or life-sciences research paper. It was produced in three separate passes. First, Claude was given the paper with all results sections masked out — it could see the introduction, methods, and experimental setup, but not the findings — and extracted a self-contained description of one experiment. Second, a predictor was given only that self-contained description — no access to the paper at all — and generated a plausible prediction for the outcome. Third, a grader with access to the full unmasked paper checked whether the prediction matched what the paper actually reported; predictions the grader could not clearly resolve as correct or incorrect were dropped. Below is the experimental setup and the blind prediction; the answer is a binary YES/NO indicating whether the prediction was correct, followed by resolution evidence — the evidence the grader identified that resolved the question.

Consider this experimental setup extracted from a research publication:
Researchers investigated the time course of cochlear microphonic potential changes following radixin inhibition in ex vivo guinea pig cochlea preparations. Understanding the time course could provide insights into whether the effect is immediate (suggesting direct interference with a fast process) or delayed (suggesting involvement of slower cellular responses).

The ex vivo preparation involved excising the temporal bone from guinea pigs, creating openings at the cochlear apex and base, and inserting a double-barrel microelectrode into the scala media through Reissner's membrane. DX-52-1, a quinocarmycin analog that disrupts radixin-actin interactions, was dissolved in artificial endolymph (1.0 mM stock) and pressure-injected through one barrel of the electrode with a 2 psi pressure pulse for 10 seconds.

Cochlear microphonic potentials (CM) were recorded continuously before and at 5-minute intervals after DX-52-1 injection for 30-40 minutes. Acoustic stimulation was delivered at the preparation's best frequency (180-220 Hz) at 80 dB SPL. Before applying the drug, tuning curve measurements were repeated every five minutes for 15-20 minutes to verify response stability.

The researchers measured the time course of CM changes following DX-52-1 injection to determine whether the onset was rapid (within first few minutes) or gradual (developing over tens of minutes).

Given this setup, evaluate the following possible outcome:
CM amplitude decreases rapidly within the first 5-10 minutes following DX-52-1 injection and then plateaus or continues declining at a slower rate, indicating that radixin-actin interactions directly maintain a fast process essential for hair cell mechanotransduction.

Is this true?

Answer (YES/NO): NO